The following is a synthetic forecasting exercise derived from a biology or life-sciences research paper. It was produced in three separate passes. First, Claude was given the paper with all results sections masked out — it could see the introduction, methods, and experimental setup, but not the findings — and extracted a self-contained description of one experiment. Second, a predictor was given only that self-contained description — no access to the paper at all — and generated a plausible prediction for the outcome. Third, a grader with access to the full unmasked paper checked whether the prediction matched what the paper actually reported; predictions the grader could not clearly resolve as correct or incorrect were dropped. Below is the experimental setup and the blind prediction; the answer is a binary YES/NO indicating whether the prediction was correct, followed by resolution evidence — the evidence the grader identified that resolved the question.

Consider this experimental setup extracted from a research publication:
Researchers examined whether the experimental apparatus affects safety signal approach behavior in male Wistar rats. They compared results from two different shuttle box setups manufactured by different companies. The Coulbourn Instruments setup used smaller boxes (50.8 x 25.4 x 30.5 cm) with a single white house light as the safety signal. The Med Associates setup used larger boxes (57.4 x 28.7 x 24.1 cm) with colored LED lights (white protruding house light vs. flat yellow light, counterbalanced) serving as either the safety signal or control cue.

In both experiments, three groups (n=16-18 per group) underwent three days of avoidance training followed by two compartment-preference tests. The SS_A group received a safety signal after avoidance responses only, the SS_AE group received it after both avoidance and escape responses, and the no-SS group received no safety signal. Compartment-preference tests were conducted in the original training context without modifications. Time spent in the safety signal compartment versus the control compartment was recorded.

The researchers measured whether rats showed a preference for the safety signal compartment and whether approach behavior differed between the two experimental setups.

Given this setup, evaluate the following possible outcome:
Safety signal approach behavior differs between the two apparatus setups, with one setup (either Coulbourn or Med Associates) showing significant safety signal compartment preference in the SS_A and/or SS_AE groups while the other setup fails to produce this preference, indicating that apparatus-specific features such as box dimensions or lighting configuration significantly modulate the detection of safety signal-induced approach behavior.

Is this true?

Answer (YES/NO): NO